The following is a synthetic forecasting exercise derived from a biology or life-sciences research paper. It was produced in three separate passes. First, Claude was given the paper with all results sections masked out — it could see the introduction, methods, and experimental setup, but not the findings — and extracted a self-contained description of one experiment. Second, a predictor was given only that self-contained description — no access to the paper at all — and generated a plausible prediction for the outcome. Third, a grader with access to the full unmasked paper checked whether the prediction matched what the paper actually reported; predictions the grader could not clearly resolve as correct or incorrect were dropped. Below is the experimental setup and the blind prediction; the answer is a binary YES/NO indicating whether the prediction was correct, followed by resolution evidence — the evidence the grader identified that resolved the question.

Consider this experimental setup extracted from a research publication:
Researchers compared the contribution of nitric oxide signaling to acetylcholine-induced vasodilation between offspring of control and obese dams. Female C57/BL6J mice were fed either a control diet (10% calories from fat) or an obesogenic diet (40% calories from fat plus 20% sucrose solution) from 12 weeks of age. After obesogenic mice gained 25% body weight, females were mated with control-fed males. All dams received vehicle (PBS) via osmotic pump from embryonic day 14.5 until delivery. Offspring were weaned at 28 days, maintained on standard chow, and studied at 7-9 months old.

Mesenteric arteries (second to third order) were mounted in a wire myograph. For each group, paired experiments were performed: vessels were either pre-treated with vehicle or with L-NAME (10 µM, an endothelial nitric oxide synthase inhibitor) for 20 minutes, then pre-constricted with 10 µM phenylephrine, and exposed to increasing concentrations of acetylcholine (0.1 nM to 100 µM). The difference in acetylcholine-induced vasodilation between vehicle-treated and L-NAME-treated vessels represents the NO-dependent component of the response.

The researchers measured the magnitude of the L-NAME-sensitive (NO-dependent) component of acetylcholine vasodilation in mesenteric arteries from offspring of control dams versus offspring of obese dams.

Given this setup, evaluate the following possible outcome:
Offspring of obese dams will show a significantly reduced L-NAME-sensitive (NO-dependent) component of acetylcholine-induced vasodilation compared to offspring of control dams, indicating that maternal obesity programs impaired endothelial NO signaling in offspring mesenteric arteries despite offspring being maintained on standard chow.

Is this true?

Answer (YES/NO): YES